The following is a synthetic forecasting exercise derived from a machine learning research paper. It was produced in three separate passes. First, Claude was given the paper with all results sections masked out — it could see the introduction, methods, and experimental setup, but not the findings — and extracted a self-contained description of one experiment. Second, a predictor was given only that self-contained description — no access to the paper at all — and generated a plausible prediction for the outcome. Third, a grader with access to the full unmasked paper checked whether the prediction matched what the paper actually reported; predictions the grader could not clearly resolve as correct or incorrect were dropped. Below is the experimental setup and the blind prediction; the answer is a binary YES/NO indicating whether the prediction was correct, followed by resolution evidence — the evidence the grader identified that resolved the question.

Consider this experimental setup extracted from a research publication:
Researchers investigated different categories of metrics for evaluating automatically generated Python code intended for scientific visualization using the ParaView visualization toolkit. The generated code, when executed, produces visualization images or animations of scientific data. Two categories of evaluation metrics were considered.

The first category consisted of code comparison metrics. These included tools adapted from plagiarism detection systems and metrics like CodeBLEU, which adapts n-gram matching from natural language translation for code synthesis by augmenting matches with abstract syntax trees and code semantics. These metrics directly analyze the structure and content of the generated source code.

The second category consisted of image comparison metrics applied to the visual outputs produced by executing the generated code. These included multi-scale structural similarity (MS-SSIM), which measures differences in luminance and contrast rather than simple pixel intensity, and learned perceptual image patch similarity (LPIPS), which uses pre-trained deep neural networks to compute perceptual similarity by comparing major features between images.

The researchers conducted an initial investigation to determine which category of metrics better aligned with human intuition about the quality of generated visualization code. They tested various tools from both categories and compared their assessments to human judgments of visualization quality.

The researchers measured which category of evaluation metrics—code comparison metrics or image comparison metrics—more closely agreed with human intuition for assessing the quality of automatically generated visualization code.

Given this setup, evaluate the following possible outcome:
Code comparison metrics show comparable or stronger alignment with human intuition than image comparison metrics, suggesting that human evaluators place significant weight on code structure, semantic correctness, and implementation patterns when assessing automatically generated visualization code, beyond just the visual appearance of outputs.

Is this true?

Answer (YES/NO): NO